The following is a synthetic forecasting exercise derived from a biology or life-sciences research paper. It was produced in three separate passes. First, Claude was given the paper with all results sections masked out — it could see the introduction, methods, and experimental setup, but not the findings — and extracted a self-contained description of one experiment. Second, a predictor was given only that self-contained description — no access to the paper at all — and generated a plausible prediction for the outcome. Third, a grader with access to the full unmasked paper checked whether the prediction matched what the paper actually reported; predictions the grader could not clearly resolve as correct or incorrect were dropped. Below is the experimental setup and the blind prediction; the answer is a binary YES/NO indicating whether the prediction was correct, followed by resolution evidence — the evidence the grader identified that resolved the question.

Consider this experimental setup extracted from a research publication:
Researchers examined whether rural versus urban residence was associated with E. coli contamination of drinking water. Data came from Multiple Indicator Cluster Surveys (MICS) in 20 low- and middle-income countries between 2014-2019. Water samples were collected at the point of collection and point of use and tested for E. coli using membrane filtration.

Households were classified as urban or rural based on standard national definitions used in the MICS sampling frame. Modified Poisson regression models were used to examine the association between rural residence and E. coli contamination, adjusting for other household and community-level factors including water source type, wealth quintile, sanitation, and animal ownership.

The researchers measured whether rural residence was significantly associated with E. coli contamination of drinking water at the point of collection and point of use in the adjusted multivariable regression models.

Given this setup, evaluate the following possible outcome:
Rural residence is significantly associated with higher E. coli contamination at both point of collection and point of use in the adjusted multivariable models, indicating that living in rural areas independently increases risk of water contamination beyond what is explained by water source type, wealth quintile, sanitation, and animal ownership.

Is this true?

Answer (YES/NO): YES